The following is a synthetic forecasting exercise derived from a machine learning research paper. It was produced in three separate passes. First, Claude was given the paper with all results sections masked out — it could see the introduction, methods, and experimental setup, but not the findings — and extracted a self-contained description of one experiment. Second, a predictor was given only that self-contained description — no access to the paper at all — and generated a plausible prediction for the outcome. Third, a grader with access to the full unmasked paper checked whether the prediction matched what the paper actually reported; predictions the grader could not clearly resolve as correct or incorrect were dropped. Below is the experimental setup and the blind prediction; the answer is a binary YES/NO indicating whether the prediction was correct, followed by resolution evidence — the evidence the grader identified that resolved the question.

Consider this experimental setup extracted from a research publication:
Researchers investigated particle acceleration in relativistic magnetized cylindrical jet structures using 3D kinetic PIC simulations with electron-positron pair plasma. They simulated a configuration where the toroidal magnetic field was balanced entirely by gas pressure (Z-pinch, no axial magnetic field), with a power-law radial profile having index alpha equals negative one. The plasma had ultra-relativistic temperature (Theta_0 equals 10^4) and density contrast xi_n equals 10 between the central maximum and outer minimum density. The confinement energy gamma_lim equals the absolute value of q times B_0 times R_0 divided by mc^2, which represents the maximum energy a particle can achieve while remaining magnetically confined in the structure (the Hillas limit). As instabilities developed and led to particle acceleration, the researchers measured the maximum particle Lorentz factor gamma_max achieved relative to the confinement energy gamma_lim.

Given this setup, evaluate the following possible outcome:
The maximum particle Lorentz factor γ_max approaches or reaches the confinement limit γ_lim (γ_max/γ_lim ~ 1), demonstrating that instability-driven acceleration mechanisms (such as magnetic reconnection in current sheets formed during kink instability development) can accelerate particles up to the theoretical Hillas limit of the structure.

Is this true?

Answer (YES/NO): NO